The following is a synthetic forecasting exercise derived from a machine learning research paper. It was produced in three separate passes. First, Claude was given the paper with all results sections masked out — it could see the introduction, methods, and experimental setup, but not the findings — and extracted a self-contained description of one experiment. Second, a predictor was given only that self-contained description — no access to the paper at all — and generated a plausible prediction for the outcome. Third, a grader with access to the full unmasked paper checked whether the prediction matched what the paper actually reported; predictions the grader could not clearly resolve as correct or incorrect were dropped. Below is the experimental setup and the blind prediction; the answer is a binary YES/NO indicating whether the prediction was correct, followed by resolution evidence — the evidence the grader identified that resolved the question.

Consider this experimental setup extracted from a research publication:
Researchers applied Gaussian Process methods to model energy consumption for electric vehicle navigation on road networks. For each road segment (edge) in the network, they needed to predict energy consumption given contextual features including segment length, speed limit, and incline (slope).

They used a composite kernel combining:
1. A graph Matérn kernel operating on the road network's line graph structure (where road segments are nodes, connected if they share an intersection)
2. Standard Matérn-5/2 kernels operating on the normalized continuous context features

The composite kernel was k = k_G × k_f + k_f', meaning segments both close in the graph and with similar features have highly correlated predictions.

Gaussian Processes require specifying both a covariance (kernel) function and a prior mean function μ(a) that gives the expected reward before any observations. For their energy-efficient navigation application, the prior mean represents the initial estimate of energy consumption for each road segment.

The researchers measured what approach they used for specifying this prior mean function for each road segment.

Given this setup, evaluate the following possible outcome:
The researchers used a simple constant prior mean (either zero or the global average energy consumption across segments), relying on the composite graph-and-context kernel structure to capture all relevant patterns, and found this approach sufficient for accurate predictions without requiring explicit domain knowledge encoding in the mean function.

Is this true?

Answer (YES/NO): NO